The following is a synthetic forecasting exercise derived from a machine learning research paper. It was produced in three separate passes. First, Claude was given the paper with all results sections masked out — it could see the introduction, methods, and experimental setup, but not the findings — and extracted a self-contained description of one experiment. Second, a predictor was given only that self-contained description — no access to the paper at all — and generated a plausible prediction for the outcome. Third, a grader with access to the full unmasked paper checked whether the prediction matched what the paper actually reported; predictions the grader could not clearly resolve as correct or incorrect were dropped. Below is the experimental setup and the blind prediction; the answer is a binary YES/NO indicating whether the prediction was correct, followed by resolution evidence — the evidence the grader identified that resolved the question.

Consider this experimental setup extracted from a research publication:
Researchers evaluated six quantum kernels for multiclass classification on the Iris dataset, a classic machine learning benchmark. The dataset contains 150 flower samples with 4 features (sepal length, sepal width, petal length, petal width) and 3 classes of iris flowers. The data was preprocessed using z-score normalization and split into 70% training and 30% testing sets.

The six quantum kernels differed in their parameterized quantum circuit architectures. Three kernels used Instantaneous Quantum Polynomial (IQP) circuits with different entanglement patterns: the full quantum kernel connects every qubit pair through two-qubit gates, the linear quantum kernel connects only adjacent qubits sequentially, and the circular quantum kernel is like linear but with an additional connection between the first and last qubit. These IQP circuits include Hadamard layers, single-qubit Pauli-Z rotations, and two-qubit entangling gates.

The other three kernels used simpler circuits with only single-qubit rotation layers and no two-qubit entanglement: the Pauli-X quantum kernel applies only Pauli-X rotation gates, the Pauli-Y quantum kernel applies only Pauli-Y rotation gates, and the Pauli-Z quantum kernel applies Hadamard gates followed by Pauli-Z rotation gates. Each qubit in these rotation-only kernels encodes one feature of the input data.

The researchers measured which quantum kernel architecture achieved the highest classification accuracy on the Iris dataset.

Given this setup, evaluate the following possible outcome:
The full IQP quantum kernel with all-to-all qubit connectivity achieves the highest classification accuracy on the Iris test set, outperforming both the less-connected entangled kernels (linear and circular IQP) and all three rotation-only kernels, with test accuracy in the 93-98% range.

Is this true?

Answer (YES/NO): NO